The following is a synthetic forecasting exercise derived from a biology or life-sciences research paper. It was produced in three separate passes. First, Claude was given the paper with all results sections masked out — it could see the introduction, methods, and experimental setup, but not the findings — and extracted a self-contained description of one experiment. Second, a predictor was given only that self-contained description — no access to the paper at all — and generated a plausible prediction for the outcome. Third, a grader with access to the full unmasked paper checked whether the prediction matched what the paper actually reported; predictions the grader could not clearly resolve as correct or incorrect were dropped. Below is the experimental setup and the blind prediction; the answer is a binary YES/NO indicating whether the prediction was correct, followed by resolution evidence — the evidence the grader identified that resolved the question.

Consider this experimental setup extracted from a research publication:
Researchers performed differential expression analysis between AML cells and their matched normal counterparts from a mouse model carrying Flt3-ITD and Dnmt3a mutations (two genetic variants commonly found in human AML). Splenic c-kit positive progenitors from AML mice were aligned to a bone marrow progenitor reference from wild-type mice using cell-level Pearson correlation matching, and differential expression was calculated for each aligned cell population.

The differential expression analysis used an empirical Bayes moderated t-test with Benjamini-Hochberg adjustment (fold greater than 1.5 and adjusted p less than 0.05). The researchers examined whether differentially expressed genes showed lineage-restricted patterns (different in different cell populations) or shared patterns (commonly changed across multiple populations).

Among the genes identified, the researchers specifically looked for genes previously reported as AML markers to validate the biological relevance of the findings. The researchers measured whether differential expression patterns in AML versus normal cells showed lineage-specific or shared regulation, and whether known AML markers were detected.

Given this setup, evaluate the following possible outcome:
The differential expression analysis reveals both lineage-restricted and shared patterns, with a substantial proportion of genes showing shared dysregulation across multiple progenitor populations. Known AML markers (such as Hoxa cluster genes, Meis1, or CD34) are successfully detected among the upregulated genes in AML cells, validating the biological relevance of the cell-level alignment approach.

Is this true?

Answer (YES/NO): YES